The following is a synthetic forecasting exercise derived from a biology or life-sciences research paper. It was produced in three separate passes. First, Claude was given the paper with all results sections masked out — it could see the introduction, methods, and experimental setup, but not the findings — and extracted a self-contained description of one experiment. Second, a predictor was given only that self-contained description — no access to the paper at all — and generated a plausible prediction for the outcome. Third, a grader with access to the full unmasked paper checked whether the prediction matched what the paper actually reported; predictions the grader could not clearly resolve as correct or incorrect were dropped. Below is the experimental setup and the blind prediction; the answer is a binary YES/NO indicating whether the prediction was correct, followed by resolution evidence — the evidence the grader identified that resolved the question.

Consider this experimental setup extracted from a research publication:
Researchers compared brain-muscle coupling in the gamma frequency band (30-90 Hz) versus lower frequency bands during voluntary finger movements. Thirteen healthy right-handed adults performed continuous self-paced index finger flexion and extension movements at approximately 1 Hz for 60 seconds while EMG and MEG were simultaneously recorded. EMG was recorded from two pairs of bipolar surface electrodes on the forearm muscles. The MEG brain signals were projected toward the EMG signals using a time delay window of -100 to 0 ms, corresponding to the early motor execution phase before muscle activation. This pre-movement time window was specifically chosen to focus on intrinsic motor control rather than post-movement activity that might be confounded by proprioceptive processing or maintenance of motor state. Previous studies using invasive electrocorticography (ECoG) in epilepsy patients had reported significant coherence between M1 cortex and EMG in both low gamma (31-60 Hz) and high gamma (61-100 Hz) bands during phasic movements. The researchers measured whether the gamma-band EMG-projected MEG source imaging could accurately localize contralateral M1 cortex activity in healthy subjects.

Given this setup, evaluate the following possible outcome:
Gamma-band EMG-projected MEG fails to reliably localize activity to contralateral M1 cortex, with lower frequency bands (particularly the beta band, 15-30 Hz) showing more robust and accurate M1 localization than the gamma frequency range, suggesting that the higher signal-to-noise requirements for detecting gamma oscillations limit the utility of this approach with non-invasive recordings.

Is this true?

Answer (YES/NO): YES